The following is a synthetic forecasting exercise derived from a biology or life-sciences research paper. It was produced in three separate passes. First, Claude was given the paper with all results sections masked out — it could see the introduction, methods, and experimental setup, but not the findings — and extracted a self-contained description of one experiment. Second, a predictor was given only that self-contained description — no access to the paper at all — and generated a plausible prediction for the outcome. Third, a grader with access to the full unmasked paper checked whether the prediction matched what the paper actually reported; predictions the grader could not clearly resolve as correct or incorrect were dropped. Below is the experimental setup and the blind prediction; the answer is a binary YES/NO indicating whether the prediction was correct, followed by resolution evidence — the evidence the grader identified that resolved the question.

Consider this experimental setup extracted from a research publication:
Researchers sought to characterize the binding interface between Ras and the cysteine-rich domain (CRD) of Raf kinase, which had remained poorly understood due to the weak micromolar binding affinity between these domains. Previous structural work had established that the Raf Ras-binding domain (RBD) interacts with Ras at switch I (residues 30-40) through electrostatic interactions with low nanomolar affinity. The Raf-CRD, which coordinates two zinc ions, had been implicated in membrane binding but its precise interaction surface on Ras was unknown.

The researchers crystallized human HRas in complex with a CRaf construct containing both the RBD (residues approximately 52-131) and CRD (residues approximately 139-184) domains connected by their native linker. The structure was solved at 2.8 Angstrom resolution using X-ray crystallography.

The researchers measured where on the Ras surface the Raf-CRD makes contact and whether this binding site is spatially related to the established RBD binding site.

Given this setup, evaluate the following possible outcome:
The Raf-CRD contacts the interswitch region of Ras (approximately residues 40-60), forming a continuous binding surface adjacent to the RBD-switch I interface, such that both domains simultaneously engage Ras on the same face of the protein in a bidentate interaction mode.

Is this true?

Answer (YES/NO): YES